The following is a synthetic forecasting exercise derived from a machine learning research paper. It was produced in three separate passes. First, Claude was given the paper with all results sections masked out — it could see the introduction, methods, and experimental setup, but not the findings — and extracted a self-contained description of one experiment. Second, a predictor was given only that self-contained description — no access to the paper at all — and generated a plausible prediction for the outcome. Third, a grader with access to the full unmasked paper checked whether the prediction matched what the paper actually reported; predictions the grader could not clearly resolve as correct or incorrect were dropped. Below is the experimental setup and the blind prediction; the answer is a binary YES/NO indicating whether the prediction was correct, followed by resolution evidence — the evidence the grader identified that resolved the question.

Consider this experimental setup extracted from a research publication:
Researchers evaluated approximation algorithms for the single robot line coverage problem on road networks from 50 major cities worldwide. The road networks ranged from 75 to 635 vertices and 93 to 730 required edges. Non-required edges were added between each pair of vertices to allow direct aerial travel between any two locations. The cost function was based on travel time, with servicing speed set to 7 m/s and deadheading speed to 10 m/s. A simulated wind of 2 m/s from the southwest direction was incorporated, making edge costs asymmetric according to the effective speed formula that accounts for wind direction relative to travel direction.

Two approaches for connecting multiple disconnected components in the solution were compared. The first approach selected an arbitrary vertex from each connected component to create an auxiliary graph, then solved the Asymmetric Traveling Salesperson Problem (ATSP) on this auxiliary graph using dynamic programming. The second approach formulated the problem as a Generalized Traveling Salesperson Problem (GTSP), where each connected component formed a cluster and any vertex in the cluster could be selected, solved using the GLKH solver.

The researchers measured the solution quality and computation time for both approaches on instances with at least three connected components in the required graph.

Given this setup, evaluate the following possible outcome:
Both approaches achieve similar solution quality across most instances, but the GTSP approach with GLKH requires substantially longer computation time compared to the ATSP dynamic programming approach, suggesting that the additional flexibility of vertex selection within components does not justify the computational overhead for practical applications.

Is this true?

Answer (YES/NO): NO